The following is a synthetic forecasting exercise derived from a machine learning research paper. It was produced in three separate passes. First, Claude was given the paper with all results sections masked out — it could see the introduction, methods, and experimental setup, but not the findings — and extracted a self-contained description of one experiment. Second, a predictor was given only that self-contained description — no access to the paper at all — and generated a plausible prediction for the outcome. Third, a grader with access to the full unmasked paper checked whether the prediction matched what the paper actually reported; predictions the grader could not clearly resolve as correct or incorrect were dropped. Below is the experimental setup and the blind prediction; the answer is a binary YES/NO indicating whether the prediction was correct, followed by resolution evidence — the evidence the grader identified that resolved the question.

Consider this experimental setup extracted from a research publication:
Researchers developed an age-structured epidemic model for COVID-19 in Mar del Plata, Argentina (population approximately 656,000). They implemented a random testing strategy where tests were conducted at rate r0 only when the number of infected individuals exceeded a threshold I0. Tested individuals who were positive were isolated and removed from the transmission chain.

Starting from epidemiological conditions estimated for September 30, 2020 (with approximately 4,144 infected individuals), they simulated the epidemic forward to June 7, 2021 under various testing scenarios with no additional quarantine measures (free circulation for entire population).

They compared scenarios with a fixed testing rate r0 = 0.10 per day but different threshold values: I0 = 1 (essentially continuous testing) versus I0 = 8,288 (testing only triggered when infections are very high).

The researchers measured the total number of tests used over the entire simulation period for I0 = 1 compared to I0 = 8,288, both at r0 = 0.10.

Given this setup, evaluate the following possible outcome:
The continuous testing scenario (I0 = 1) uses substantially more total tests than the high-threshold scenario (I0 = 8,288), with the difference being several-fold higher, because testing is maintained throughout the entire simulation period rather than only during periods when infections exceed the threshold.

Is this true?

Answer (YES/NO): YES